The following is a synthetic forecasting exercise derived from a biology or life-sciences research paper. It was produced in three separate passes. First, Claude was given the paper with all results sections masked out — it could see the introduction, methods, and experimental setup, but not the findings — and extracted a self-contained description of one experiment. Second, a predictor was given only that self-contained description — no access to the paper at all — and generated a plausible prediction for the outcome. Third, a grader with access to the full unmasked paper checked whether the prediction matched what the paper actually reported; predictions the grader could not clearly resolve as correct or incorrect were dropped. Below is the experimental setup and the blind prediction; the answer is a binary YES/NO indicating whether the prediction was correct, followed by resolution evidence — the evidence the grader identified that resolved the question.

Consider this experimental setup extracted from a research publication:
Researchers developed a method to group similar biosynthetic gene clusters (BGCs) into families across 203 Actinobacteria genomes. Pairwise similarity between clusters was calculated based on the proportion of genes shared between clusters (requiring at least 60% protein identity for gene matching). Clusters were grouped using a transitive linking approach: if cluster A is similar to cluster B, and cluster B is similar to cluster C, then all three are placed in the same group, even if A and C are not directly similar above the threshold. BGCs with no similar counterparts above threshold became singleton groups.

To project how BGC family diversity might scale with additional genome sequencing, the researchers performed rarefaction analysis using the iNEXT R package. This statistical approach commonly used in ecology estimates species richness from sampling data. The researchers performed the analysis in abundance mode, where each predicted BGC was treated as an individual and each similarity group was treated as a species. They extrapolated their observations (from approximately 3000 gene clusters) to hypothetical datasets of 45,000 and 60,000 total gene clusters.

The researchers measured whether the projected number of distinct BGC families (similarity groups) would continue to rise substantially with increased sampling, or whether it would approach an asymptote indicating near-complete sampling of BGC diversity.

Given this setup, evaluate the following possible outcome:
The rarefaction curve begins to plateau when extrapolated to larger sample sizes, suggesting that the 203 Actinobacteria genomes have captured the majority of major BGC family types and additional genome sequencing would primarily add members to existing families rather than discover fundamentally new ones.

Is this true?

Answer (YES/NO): NO